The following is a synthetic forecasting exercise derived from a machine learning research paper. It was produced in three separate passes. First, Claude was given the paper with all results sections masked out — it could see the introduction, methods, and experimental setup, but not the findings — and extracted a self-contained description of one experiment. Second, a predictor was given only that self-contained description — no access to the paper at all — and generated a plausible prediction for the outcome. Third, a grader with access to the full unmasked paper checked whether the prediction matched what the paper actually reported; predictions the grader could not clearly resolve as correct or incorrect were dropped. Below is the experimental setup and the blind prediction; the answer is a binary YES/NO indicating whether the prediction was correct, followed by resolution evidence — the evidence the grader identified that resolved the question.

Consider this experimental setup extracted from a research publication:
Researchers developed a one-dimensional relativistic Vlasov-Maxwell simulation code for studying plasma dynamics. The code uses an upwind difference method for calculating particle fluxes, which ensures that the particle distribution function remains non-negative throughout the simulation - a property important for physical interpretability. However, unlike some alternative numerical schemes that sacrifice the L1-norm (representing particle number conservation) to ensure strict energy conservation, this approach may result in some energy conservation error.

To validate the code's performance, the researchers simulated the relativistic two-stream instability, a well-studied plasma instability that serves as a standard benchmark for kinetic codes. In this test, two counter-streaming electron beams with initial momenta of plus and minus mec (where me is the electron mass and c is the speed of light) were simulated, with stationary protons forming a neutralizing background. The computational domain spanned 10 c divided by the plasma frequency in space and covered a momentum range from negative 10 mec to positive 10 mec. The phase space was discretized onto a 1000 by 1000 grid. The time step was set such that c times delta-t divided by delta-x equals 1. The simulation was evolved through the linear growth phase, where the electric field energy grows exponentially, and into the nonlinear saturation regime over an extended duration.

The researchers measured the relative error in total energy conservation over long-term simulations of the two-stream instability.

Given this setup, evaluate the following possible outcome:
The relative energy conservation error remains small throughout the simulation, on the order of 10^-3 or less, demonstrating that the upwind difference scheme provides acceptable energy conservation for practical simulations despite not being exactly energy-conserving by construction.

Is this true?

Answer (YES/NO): NO